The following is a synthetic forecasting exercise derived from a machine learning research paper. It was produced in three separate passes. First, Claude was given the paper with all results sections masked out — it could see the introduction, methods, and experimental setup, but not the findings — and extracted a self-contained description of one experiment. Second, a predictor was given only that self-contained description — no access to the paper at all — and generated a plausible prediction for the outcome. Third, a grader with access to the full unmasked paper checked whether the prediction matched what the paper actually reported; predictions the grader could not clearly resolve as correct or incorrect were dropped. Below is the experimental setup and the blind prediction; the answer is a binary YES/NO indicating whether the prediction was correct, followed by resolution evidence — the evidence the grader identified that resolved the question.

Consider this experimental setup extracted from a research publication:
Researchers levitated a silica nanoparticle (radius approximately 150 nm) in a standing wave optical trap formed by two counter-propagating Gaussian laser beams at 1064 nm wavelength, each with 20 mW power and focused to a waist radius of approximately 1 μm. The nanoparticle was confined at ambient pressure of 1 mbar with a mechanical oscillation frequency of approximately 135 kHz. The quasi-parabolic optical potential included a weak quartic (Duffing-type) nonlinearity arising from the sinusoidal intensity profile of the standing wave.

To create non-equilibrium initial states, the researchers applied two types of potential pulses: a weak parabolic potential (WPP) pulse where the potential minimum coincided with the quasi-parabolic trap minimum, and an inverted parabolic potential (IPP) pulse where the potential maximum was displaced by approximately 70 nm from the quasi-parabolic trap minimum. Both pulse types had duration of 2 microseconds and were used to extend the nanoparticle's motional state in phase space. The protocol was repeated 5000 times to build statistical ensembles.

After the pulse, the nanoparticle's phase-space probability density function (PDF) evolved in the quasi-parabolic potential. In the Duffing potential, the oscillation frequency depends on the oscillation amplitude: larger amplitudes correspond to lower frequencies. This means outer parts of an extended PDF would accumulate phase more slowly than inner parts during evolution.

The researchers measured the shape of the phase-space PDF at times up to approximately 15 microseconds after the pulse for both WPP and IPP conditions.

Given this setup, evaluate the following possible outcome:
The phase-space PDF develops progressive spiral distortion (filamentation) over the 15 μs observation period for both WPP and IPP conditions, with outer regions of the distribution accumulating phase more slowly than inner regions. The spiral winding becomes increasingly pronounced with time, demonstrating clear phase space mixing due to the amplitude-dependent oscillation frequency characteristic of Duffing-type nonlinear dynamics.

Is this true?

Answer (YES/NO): NO